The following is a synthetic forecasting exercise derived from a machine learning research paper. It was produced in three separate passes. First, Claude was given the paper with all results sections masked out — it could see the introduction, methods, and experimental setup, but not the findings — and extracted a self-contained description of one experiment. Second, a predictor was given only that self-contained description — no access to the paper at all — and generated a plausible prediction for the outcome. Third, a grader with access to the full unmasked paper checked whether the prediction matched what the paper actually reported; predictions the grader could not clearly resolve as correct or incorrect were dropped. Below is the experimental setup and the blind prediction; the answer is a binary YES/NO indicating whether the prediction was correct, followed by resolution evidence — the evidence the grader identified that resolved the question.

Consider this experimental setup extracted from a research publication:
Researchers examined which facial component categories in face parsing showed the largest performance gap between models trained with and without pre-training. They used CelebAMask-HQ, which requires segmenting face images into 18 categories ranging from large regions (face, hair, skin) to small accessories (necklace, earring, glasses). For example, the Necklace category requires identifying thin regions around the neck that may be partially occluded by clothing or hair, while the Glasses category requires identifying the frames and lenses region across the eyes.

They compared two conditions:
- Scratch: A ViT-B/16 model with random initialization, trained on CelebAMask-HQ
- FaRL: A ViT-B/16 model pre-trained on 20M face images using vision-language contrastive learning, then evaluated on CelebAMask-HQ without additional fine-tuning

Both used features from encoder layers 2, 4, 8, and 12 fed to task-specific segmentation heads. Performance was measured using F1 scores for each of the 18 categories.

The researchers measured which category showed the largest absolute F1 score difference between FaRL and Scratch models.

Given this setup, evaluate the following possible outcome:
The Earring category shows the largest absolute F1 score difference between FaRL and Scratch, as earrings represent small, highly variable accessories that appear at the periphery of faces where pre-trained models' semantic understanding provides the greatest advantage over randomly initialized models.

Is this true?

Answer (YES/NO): NO